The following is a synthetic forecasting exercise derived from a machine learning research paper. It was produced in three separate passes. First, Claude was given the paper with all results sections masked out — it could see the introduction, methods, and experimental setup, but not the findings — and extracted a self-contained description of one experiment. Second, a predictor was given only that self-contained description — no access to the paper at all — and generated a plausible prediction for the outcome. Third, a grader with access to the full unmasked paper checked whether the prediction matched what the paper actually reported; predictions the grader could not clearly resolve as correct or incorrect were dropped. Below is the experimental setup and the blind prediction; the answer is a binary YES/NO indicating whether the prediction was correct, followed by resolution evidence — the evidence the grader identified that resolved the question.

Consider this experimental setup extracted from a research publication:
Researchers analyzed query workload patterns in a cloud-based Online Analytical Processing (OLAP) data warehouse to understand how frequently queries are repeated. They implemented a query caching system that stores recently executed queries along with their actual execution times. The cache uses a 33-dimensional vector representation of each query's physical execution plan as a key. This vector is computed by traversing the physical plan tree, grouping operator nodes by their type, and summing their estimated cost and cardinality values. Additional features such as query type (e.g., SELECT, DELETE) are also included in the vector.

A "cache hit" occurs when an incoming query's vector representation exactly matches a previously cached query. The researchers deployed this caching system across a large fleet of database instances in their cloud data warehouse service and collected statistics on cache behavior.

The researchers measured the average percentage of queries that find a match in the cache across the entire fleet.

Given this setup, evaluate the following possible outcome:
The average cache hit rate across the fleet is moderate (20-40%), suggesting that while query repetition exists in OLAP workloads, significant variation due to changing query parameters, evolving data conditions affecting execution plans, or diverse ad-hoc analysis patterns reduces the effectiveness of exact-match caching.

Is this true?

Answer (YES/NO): NO